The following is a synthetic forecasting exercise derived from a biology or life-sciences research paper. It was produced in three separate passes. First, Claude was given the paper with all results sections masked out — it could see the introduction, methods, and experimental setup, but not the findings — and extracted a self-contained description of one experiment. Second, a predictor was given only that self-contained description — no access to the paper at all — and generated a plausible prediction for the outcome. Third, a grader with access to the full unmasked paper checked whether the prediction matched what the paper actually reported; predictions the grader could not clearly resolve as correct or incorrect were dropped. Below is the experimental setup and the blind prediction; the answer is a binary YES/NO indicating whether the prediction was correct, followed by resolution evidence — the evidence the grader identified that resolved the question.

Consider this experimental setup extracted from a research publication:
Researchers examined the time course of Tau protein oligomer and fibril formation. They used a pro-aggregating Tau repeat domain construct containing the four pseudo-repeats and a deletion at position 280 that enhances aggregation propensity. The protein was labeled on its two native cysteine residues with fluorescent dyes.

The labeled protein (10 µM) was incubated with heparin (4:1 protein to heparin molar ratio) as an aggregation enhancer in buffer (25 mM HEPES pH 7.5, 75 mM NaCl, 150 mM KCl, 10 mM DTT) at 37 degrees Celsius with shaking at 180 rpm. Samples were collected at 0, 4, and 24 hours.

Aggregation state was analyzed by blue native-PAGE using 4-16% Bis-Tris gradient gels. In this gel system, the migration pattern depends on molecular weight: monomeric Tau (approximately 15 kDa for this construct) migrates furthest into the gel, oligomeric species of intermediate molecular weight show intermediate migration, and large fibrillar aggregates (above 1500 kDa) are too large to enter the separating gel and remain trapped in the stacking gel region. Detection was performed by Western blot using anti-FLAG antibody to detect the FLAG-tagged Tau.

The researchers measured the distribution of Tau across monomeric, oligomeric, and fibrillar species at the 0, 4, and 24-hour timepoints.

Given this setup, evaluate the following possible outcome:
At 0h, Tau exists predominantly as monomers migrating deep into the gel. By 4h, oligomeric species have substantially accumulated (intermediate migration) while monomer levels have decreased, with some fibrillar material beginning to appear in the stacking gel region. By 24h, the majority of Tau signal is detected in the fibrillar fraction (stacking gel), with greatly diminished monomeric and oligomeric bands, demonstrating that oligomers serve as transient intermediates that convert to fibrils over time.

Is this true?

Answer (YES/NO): YES